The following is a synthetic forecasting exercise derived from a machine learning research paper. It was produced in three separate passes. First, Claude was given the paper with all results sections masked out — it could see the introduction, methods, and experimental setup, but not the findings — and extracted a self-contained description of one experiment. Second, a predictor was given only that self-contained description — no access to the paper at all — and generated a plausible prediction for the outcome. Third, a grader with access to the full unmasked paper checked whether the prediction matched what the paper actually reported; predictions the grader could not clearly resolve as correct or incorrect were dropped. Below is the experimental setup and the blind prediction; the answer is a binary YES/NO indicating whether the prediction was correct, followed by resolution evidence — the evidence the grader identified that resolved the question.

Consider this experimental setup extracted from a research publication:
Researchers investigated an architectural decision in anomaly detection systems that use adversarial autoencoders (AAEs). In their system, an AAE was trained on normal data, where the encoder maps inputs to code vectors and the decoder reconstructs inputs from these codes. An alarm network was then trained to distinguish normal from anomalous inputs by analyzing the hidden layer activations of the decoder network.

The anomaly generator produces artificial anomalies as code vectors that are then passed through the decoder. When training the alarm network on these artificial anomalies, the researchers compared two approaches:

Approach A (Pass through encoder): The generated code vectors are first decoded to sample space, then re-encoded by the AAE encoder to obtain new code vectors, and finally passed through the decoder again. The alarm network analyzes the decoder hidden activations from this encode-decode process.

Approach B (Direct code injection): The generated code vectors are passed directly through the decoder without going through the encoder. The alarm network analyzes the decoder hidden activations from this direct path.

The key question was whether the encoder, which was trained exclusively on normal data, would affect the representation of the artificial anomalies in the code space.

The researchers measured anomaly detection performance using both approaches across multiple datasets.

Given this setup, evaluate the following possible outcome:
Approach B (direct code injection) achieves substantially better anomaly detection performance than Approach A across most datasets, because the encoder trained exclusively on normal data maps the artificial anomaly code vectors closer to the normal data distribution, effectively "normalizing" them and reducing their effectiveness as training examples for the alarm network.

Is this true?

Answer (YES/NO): YES